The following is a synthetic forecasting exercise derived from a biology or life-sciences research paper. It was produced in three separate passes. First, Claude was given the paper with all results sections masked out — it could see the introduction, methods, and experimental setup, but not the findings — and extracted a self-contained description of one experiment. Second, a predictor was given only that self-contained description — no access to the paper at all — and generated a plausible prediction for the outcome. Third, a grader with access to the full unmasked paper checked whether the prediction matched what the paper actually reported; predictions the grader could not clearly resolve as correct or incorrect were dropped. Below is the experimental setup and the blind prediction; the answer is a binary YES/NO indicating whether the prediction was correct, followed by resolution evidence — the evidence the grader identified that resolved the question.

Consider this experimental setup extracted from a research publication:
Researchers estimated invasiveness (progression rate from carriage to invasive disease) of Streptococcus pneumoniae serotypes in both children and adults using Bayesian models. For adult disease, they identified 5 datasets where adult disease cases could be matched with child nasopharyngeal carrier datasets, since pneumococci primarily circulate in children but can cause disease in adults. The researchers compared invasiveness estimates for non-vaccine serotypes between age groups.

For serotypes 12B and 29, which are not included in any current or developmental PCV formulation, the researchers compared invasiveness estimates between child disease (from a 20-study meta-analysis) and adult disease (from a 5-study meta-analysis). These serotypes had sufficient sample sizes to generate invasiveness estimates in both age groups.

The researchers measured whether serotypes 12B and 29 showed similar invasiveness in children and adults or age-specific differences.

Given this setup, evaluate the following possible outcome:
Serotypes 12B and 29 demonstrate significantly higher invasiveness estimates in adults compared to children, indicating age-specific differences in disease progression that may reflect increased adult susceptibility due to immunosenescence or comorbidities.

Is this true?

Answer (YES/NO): YES